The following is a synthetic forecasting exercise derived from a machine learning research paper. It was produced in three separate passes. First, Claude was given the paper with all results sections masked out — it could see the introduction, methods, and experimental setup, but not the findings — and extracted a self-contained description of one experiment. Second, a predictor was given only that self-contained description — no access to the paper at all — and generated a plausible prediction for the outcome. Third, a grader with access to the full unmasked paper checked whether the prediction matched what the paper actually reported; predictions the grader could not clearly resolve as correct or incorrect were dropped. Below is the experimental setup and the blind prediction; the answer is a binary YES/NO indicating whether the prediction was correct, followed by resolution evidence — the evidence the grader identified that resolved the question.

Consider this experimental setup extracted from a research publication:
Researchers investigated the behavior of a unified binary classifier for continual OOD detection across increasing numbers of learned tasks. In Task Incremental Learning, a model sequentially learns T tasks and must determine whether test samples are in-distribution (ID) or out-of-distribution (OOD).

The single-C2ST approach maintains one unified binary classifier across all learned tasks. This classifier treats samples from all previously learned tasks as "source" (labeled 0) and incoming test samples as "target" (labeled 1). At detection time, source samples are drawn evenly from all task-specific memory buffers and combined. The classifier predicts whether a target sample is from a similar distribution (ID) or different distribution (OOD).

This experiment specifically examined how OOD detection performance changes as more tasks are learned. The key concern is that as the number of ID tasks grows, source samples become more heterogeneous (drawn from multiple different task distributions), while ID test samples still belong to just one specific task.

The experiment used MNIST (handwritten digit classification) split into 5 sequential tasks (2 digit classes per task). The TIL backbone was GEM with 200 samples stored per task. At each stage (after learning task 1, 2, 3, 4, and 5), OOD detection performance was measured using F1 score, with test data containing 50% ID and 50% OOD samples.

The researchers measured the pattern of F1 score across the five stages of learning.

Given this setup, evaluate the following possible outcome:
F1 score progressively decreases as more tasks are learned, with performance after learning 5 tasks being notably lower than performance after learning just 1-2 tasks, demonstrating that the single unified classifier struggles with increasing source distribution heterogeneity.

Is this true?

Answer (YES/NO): YES